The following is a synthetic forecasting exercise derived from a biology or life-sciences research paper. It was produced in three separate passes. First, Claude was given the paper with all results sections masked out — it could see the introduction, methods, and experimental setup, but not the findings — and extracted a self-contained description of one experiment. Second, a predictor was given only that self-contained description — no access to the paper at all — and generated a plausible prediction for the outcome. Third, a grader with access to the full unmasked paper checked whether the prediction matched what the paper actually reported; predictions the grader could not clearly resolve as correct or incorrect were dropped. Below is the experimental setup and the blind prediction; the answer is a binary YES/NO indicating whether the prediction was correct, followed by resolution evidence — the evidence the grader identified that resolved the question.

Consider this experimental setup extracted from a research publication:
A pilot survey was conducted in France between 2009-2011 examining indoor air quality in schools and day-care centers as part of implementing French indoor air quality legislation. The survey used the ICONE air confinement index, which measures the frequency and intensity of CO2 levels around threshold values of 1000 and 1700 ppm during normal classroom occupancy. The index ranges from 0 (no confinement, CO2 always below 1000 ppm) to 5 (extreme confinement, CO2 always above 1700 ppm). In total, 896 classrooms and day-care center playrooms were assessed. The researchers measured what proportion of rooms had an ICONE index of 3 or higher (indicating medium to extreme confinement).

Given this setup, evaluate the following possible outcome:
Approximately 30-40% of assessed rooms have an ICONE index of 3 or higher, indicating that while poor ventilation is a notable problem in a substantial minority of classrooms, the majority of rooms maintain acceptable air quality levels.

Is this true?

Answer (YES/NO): NO